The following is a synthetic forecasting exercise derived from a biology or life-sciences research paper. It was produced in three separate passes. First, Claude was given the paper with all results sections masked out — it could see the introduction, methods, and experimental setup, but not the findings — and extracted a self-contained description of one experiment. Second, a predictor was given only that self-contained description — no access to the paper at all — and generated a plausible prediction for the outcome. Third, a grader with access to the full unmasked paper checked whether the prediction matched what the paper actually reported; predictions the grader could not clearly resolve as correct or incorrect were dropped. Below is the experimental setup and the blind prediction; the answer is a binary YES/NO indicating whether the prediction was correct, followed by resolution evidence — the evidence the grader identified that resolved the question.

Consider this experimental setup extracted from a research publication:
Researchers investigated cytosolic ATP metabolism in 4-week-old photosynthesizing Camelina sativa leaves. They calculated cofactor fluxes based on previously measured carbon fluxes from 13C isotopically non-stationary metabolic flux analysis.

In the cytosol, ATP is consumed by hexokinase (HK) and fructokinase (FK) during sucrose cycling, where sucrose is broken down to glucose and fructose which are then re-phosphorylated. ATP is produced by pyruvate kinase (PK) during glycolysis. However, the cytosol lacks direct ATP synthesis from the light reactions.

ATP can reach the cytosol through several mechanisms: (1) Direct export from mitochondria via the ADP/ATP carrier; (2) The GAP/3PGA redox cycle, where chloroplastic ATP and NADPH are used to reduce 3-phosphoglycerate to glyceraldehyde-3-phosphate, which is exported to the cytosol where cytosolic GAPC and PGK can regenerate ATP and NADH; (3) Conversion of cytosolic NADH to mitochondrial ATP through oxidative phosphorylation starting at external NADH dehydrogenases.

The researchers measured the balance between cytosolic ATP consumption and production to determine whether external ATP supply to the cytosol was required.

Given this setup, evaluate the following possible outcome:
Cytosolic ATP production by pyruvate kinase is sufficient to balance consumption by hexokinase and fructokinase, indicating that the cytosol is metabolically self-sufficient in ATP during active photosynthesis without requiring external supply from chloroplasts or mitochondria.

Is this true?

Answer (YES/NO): NO